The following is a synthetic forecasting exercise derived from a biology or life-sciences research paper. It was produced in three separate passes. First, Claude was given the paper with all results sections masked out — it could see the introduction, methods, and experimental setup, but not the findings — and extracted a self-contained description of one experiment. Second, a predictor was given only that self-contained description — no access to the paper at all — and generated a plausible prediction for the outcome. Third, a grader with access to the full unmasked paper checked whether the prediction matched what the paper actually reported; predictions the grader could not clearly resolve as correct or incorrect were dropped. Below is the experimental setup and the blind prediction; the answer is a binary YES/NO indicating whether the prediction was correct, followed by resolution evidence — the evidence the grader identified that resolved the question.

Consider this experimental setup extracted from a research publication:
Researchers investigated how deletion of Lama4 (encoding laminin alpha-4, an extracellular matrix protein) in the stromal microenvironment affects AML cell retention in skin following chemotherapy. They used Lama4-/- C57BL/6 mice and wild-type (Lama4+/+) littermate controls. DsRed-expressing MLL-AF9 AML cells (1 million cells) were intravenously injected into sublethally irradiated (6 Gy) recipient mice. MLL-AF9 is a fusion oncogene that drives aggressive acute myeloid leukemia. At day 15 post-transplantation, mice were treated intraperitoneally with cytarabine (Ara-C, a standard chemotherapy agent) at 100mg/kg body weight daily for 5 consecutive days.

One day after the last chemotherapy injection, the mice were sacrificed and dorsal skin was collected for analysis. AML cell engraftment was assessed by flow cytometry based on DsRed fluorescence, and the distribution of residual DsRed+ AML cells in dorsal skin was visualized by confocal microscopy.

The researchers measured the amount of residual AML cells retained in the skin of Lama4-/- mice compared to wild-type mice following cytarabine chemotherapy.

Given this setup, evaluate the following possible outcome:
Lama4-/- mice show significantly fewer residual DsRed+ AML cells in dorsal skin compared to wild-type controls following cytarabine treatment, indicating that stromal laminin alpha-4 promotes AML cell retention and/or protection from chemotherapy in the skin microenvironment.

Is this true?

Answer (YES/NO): NO